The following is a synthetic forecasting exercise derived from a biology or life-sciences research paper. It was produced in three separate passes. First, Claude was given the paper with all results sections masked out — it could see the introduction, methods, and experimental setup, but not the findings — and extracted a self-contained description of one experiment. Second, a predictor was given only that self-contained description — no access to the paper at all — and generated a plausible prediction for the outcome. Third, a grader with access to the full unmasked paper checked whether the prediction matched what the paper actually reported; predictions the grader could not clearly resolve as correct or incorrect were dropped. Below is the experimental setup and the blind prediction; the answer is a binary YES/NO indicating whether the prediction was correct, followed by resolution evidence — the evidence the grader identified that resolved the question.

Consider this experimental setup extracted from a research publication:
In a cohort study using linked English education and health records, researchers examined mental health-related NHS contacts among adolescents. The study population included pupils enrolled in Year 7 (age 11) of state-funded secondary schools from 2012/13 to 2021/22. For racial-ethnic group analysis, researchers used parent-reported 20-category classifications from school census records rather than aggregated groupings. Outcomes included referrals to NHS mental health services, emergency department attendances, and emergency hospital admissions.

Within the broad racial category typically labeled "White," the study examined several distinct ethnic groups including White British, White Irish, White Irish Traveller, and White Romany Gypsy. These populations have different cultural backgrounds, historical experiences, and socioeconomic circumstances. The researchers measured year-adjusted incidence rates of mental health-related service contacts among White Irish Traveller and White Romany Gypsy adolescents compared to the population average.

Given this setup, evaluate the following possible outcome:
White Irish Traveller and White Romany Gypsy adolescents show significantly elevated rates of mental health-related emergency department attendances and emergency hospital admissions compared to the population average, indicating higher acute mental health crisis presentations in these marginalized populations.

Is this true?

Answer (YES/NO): NO